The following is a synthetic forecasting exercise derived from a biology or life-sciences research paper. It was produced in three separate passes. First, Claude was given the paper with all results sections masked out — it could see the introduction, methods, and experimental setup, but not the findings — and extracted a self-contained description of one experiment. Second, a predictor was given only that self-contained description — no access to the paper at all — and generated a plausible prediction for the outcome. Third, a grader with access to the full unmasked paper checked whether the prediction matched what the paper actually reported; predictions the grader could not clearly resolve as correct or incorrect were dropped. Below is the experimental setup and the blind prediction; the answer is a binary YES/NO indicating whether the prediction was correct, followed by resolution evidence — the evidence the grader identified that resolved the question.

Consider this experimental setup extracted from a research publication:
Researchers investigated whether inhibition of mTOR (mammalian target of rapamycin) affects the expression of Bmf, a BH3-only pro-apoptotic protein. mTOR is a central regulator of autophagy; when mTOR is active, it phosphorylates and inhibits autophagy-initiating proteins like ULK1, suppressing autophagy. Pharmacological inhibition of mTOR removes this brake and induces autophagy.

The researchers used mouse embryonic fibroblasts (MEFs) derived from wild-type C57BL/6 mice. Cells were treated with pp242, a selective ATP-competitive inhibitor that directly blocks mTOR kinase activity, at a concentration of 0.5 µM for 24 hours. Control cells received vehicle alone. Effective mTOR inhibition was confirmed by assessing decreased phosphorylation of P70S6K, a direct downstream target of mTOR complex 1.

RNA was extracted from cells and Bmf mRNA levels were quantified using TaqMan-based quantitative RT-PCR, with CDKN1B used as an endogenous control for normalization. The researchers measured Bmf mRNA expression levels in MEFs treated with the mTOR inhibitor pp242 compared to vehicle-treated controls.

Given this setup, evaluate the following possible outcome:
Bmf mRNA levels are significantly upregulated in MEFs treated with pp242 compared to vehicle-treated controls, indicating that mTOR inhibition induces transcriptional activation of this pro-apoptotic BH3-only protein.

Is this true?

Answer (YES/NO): YES